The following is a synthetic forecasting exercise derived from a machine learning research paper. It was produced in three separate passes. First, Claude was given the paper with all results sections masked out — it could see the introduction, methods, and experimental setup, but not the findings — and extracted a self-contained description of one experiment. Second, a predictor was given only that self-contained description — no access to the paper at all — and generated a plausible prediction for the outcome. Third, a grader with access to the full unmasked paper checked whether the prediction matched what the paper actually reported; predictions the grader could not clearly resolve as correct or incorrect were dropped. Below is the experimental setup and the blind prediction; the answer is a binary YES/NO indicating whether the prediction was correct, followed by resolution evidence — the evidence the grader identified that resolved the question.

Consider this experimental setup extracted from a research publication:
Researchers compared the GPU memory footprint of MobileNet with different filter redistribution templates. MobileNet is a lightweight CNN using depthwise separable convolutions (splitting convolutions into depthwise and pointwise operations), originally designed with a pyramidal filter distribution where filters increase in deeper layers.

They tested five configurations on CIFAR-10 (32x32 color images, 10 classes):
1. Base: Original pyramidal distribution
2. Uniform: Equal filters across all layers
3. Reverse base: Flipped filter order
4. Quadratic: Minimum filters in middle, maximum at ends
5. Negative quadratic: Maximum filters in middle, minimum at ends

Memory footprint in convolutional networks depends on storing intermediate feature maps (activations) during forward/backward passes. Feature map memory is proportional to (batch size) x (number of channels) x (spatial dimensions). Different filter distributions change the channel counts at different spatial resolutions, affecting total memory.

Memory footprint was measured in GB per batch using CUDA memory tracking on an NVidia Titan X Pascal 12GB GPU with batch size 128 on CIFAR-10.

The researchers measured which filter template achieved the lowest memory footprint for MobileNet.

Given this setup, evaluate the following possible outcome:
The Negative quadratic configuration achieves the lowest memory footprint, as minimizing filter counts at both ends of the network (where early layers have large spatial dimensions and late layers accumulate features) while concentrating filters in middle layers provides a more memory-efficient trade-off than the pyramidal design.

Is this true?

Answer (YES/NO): YES